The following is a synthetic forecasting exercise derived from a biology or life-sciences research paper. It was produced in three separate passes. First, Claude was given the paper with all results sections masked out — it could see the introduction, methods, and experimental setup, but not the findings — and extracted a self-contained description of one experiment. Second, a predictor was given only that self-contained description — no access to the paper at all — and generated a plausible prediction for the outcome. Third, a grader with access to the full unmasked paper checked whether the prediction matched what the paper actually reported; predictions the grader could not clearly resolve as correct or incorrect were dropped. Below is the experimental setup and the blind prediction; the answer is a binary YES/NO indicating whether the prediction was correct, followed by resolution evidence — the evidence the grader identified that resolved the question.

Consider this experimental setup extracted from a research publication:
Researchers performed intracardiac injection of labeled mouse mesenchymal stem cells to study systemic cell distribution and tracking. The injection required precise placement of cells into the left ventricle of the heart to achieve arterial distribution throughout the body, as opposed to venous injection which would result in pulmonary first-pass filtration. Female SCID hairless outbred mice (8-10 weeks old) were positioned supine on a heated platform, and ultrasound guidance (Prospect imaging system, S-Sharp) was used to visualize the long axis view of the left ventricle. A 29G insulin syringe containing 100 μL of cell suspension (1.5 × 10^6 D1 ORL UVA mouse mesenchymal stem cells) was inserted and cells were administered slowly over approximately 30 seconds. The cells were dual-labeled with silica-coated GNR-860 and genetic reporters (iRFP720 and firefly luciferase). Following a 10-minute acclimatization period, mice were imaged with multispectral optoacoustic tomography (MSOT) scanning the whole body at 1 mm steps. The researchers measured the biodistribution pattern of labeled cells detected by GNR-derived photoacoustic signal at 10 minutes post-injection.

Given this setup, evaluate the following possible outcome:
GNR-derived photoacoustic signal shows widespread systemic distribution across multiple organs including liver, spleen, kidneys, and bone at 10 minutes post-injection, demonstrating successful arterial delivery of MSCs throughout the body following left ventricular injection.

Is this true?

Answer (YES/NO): NO